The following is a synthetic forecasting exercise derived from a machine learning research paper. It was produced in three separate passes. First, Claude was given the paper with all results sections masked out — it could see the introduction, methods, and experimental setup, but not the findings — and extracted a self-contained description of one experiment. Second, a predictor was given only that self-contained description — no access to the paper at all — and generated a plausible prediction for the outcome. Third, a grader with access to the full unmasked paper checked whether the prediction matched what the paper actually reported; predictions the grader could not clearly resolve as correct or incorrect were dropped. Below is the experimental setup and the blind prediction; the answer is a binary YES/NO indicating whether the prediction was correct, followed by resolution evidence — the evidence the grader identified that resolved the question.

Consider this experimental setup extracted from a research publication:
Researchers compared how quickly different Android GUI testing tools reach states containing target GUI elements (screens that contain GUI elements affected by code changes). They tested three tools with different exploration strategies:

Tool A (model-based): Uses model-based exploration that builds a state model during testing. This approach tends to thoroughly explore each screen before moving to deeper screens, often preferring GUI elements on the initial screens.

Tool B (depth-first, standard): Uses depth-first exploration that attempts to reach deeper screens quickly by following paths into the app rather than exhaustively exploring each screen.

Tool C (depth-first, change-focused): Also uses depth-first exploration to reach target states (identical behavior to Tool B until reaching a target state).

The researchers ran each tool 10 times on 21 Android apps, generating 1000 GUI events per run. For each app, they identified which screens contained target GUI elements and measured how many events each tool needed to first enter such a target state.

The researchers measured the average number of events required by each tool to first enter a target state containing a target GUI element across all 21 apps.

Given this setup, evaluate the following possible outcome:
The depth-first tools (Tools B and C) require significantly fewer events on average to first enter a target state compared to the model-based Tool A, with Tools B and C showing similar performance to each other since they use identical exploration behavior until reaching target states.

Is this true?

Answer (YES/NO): YES